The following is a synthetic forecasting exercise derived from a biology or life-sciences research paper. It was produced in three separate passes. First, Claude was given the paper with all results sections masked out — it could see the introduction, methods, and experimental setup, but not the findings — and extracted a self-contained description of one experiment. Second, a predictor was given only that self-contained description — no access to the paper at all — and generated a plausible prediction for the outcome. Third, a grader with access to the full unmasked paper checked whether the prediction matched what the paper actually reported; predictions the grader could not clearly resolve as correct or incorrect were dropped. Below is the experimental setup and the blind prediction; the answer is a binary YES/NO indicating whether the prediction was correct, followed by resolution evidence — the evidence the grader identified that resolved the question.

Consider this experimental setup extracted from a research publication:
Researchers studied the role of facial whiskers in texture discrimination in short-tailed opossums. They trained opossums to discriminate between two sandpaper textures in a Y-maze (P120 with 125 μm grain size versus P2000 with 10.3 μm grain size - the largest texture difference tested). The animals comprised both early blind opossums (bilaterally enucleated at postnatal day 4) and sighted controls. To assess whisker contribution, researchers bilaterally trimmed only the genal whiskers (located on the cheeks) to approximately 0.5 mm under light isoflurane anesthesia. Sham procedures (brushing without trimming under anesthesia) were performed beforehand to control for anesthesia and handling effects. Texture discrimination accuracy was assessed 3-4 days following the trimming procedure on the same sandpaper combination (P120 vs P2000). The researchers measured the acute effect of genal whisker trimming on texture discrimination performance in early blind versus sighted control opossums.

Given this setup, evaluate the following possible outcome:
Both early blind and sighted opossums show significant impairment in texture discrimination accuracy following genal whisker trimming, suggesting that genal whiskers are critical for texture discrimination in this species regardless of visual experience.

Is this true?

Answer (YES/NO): NO